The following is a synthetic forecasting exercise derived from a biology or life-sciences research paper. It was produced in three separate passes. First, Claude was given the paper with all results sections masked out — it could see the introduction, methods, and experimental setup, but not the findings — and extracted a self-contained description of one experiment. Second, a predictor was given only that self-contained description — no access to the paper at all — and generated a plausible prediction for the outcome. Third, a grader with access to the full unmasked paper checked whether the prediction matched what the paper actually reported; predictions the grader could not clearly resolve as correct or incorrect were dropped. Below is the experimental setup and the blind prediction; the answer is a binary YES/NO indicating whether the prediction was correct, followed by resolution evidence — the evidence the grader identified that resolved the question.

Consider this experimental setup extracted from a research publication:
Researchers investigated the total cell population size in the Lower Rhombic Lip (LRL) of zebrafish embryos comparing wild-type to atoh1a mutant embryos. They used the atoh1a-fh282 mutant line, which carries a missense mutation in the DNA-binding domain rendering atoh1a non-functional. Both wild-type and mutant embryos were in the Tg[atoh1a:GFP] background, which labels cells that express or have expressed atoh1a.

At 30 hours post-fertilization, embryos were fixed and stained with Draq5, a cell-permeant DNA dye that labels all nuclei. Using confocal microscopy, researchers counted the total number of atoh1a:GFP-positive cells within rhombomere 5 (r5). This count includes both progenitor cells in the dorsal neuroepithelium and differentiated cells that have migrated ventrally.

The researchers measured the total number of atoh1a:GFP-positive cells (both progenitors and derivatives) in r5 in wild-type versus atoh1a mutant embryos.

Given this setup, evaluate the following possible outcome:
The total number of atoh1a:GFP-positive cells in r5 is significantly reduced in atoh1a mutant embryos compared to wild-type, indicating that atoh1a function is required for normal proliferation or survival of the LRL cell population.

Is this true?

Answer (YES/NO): NO